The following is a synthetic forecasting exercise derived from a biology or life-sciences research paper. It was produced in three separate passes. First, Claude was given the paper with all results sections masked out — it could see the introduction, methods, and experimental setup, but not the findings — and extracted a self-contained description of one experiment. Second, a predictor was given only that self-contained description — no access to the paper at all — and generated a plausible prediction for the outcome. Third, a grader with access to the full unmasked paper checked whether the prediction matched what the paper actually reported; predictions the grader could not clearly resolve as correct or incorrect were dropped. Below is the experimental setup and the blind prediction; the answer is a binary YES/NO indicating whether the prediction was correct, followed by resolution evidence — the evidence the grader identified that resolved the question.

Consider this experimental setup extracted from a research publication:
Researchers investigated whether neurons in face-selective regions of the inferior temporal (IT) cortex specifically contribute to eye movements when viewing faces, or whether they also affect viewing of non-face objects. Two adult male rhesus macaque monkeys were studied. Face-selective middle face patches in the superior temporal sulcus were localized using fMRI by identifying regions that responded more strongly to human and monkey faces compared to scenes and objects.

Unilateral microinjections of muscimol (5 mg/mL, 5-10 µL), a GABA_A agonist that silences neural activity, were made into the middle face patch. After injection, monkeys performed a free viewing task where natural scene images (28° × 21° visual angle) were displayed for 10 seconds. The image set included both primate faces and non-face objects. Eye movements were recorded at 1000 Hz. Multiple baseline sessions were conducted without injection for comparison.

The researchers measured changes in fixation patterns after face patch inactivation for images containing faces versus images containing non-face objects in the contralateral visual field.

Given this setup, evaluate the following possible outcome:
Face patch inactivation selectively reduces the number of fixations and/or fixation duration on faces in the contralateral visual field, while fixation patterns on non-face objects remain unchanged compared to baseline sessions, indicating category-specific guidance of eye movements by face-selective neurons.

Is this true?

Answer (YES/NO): NO